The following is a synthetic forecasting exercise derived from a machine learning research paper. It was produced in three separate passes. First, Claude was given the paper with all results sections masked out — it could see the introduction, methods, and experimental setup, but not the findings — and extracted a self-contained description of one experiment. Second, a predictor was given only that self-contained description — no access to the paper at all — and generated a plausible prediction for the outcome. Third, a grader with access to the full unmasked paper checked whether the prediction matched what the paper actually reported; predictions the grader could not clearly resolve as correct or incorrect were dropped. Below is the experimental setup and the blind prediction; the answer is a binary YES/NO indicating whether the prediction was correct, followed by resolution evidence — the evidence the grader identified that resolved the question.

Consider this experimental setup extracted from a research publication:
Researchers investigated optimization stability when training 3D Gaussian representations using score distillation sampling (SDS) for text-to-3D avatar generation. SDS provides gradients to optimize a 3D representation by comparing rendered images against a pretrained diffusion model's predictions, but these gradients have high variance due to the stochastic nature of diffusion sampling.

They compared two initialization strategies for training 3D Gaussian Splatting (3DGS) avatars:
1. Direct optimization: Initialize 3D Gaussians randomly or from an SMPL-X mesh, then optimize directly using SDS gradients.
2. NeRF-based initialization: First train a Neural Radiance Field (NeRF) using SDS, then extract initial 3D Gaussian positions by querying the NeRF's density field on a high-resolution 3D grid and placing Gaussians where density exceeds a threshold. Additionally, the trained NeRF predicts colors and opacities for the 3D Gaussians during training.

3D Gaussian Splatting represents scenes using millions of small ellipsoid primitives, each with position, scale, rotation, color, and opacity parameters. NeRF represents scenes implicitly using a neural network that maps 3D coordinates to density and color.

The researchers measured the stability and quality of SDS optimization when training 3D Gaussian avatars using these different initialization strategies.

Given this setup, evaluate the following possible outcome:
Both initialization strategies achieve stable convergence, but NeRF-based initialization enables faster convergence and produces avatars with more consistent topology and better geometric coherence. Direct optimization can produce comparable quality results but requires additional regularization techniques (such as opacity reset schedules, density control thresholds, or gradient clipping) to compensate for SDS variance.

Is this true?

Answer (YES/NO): NO